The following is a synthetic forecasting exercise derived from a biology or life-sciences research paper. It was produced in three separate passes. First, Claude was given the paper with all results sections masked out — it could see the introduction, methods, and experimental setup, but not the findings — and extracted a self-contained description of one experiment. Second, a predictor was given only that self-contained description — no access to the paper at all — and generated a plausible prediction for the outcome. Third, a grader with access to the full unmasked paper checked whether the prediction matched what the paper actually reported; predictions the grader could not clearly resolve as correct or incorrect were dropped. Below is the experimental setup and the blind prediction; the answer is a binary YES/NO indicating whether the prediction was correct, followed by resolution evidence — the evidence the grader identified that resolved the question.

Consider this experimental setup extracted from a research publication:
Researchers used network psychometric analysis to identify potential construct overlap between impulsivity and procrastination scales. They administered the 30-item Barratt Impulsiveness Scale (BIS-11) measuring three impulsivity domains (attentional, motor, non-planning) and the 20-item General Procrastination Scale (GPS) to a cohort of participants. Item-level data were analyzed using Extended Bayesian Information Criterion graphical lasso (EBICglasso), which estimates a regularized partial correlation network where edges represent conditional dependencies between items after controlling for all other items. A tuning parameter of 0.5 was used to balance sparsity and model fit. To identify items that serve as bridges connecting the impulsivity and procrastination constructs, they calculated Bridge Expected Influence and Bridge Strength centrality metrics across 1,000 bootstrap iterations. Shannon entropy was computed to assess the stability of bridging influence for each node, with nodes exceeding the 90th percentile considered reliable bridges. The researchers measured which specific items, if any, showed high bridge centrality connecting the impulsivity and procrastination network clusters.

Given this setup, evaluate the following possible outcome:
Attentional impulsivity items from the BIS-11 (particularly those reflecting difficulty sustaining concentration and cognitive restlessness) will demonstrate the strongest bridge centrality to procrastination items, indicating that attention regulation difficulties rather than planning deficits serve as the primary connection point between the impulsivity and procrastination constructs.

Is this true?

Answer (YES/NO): NO